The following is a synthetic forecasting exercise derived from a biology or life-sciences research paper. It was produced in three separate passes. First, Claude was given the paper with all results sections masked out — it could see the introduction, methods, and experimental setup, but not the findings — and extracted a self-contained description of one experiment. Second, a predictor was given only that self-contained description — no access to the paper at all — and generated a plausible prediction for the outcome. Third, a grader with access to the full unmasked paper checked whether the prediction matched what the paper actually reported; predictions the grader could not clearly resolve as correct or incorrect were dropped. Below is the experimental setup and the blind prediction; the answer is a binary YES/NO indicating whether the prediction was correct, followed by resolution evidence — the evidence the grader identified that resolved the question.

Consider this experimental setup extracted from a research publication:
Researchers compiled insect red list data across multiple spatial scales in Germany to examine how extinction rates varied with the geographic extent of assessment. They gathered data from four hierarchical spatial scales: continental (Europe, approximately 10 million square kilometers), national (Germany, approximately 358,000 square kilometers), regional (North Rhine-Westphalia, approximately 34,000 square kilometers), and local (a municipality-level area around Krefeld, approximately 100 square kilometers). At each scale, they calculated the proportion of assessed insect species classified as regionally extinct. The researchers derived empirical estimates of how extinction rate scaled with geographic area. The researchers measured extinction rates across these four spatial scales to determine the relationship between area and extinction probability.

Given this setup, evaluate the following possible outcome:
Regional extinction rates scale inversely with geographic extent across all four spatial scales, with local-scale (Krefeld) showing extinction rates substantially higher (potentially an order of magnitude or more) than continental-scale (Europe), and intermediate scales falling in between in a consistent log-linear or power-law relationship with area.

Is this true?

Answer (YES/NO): YES